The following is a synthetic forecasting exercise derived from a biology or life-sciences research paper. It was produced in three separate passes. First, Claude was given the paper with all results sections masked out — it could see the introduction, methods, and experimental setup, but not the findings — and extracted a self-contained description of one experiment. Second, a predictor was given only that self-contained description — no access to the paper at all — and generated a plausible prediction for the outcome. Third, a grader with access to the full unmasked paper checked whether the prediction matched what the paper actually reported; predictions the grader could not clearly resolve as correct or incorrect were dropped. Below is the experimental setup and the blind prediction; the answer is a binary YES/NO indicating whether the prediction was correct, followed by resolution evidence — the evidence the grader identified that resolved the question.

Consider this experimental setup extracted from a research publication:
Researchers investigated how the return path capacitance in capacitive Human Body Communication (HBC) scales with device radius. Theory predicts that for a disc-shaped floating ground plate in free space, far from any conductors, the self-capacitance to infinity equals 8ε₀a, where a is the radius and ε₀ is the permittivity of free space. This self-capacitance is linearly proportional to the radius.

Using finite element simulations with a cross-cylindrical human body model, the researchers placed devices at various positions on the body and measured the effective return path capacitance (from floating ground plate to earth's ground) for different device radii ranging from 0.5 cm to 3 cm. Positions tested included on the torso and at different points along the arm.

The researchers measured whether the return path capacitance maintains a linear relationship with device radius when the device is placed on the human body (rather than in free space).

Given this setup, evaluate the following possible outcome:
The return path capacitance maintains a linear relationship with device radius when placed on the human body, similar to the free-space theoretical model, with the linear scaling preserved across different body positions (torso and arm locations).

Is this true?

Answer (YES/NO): YES